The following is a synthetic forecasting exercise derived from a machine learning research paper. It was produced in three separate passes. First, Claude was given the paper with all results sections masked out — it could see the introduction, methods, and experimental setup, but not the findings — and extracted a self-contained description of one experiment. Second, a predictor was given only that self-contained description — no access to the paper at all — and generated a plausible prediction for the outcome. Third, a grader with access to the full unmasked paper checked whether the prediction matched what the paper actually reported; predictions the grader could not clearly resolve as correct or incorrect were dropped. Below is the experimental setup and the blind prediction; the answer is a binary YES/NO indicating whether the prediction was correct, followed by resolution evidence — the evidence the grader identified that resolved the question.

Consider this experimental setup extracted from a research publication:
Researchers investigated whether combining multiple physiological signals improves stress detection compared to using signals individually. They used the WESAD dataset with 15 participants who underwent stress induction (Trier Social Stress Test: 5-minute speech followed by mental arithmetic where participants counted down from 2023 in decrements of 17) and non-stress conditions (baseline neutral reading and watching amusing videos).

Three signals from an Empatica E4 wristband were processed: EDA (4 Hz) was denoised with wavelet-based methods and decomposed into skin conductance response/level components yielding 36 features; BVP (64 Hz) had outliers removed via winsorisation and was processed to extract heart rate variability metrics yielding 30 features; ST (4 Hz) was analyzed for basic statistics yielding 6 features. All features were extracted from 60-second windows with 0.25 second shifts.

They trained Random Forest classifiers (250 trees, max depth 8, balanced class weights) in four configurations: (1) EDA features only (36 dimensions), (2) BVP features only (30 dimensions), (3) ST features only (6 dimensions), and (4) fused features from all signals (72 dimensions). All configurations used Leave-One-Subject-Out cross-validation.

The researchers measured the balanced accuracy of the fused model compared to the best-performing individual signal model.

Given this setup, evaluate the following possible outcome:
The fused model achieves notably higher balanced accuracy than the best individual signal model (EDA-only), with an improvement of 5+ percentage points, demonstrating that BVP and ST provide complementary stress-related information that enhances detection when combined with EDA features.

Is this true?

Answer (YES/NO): NO